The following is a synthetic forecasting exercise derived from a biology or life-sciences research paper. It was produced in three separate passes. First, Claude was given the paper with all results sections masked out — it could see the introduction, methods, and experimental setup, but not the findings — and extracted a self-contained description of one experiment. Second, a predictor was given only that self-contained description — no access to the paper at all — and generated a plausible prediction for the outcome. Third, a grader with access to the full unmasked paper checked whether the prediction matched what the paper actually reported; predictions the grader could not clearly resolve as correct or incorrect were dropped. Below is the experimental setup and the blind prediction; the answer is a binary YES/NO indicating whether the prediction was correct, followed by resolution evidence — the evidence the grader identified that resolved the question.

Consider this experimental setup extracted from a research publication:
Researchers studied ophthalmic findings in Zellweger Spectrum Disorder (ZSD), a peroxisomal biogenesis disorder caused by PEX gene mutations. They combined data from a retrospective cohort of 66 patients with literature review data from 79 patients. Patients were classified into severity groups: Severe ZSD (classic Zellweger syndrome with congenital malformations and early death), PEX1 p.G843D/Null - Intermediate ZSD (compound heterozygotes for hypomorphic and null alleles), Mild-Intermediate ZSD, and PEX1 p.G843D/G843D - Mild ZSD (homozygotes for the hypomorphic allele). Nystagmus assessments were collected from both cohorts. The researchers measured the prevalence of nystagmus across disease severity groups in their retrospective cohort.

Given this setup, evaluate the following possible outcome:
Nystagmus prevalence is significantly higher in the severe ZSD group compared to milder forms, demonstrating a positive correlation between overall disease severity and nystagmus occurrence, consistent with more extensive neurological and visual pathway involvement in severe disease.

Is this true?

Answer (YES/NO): NO